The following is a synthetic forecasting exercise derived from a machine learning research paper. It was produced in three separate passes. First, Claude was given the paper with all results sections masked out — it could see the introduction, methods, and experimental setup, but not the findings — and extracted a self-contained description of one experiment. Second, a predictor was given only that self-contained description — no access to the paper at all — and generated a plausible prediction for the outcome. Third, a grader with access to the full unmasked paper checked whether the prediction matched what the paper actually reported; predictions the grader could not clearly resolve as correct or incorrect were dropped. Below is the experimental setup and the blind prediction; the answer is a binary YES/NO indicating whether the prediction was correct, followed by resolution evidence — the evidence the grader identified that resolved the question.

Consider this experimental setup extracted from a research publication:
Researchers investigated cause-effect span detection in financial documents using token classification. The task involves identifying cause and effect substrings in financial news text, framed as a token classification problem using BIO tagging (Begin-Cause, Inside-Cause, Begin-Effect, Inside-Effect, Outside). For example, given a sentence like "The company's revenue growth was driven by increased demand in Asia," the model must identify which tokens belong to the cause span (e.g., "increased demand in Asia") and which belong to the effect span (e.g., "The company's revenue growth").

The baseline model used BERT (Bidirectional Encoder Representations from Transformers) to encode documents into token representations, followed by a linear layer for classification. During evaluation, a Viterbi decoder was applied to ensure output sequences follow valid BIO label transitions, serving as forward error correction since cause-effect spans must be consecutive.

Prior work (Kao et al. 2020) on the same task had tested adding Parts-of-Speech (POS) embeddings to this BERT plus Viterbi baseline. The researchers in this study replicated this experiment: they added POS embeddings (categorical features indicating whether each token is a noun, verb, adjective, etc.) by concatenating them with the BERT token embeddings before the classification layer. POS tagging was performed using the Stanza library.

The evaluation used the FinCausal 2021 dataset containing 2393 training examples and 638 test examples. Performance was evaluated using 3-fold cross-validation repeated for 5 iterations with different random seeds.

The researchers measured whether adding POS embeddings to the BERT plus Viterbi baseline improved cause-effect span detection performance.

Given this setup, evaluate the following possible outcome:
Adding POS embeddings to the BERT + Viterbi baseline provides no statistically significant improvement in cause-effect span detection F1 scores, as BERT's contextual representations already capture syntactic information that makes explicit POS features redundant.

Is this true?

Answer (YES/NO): YES